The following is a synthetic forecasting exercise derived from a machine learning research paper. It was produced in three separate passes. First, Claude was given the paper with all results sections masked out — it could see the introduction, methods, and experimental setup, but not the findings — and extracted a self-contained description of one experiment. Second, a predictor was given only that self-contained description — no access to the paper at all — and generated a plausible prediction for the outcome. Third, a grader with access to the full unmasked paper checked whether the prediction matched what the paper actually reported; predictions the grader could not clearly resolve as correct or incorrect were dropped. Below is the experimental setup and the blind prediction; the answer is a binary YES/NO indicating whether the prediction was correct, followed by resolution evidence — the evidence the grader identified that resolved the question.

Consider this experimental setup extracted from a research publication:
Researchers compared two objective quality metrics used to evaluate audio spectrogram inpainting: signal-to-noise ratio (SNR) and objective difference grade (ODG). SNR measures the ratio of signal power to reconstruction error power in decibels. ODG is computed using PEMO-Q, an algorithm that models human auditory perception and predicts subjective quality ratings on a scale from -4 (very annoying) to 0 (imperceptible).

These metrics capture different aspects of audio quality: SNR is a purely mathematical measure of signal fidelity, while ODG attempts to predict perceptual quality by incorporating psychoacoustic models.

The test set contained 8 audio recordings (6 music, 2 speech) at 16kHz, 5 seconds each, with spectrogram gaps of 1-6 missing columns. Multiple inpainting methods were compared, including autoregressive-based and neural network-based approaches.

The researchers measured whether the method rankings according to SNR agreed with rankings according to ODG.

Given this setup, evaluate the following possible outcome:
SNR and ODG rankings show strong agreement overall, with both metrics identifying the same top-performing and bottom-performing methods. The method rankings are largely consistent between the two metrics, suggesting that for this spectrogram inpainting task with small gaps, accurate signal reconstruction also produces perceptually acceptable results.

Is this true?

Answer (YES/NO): YES